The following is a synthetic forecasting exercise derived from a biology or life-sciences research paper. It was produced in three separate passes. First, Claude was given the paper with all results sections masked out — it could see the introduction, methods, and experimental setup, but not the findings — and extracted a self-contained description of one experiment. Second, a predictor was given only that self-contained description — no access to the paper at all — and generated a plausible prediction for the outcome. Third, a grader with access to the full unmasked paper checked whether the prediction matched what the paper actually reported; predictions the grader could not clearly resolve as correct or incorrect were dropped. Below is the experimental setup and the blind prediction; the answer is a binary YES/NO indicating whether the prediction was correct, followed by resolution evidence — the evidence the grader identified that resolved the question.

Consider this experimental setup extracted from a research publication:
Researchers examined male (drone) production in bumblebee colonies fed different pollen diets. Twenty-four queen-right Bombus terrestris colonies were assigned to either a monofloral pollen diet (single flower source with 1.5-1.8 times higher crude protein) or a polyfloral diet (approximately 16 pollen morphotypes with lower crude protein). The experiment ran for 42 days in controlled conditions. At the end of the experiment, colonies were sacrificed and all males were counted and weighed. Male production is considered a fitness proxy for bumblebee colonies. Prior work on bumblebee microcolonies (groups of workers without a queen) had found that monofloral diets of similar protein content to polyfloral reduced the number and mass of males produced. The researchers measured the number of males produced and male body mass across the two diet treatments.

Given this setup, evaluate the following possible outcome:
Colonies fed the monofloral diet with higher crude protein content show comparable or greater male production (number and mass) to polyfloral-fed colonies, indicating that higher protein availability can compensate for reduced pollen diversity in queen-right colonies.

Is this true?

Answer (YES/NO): YES